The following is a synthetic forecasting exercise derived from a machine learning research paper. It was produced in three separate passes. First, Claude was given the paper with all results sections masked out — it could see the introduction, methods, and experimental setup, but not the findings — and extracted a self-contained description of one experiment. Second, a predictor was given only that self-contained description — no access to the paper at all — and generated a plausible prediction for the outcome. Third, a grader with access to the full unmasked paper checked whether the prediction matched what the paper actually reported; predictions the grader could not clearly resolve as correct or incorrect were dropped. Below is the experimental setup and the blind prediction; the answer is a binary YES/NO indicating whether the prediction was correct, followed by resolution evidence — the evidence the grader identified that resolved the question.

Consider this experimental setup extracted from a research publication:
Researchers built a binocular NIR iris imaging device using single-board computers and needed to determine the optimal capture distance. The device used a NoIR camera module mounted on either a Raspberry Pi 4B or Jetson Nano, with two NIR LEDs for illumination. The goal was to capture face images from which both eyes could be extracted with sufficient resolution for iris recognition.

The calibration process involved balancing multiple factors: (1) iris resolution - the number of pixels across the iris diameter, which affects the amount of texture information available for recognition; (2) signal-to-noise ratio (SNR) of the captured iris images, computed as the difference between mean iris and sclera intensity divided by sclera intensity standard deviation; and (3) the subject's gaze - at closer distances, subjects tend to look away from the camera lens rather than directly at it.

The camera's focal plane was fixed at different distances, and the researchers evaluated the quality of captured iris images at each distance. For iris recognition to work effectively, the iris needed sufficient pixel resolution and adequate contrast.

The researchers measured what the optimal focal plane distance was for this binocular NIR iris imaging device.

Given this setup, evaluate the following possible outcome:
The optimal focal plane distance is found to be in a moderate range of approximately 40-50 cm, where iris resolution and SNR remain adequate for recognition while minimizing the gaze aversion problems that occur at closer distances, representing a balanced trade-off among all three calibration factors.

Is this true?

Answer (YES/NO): NO